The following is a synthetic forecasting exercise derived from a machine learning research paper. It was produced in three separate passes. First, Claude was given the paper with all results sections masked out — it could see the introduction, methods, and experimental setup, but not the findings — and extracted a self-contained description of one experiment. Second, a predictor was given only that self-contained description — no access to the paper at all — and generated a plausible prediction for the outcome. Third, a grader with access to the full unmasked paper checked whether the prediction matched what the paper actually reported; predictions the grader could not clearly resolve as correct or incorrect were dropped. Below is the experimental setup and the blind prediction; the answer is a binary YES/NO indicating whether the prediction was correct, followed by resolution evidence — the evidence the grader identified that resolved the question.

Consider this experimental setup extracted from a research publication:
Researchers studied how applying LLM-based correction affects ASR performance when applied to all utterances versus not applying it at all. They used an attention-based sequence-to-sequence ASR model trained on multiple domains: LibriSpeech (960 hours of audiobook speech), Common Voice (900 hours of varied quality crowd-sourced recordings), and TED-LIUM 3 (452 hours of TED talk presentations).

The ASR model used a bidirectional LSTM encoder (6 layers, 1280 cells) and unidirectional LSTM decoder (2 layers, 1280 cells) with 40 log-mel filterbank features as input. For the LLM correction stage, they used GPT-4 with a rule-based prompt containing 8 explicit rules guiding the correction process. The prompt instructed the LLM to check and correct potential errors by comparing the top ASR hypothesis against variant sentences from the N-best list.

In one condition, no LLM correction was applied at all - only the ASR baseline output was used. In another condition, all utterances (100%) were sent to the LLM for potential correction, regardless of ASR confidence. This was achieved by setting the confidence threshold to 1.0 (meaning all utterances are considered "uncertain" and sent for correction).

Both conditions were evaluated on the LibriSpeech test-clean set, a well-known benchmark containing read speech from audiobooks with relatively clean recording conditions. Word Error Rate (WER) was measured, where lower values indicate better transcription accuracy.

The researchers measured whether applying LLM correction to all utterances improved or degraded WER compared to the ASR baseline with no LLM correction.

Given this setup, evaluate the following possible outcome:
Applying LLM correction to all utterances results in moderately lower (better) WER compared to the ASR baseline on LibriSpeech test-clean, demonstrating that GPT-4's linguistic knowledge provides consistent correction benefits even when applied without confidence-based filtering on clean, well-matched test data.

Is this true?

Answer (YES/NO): NO